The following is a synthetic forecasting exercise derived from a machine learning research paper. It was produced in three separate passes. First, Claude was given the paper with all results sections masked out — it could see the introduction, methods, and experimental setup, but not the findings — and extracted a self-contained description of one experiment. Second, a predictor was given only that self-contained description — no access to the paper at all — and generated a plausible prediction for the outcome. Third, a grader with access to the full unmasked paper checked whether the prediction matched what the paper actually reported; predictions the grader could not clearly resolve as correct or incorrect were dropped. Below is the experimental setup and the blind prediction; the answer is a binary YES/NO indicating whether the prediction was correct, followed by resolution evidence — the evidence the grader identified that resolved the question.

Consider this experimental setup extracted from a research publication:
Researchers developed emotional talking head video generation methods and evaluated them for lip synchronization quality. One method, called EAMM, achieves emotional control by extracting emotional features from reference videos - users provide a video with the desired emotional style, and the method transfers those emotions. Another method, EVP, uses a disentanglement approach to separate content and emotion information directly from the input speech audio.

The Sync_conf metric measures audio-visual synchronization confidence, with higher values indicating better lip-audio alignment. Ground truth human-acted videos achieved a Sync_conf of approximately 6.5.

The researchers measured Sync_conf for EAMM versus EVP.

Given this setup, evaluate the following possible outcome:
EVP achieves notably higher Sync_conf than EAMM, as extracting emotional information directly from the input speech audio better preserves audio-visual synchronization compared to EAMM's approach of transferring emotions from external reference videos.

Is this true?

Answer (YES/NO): YES